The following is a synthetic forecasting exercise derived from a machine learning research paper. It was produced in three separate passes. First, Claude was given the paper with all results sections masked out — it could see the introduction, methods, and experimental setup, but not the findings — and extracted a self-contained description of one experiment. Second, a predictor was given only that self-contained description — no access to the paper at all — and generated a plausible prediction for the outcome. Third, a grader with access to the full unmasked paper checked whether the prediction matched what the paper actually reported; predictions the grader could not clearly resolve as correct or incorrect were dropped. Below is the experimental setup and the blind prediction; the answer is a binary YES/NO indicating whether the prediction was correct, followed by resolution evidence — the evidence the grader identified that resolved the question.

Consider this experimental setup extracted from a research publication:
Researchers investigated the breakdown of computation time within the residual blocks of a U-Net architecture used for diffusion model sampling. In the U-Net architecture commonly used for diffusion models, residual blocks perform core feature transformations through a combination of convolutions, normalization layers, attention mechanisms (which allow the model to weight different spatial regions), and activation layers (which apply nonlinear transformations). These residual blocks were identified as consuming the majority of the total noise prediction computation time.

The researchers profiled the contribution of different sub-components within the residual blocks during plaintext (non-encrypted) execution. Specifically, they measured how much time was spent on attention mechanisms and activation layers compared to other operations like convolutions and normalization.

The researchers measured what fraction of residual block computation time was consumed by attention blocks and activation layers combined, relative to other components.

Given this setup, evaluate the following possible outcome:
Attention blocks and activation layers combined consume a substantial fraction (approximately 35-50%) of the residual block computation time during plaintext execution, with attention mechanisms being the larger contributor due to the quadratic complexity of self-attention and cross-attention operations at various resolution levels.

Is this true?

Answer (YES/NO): YES